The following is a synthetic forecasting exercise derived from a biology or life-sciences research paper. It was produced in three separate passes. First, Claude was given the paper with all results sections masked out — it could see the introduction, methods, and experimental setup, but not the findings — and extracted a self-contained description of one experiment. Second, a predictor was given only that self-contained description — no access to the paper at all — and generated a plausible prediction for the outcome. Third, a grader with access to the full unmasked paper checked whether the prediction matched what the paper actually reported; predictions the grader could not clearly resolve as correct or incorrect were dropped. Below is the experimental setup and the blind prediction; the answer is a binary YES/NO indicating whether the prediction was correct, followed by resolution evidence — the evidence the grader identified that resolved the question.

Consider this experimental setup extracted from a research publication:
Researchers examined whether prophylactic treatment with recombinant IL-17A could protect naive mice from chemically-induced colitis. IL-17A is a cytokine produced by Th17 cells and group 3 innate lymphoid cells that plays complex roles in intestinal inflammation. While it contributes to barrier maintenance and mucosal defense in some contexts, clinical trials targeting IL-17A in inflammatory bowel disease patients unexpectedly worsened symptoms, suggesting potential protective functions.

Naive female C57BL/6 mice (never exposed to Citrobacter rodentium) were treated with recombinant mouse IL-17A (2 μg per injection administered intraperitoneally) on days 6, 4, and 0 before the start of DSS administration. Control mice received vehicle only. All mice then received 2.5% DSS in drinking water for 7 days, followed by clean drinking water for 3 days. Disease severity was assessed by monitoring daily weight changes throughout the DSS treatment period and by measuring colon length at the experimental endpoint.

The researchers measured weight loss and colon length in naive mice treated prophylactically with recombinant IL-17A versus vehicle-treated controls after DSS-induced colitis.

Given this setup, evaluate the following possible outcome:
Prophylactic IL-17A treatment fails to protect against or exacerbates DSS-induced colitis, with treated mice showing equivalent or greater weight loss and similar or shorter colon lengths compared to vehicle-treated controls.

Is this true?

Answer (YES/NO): NO